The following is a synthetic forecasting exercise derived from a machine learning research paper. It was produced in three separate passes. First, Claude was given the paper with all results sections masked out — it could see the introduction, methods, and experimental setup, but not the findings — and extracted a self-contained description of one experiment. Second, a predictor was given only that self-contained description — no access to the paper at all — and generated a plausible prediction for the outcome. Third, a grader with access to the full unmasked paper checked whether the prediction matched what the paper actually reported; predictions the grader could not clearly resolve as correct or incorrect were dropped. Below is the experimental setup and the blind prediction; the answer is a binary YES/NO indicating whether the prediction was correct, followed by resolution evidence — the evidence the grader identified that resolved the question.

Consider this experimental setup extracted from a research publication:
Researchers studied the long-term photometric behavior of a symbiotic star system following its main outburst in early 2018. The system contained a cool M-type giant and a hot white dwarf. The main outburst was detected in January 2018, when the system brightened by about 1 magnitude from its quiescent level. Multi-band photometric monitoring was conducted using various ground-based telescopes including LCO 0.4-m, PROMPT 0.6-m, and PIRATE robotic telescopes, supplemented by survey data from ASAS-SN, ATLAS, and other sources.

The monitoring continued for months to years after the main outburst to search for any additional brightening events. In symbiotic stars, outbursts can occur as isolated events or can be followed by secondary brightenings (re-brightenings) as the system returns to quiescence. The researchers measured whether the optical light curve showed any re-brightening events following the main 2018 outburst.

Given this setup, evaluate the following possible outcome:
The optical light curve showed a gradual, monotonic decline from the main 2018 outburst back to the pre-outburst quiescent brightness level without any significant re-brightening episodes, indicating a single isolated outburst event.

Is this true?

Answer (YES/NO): NO